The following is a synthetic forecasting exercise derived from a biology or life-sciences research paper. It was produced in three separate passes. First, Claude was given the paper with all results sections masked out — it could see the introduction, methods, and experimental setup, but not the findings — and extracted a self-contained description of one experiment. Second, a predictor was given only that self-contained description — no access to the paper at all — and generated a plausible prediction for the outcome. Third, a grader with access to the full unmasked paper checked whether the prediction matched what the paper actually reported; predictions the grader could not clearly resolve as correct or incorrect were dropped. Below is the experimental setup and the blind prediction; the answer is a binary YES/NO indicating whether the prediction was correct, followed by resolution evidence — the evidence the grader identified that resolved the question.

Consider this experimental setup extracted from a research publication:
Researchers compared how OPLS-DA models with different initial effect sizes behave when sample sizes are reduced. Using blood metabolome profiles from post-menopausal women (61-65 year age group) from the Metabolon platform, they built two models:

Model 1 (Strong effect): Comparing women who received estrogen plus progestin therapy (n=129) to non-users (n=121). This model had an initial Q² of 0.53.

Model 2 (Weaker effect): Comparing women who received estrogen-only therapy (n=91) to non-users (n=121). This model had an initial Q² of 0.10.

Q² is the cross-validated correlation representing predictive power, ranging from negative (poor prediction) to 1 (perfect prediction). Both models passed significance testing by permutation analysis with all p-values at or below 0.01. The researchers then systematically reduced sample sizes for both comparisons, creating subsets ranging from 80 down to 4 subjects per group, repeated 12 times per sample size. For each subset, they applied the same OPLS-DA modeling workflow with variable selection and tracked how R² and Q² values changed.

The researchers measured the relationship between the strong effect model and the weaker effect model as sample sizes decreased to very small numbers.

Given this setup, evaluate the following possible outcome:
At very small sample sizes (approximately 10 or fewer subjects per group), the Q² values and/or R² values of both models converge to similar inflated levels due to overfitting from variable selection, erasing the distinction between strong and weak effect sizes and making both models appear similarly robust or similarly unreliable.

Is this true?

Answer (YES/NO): YES